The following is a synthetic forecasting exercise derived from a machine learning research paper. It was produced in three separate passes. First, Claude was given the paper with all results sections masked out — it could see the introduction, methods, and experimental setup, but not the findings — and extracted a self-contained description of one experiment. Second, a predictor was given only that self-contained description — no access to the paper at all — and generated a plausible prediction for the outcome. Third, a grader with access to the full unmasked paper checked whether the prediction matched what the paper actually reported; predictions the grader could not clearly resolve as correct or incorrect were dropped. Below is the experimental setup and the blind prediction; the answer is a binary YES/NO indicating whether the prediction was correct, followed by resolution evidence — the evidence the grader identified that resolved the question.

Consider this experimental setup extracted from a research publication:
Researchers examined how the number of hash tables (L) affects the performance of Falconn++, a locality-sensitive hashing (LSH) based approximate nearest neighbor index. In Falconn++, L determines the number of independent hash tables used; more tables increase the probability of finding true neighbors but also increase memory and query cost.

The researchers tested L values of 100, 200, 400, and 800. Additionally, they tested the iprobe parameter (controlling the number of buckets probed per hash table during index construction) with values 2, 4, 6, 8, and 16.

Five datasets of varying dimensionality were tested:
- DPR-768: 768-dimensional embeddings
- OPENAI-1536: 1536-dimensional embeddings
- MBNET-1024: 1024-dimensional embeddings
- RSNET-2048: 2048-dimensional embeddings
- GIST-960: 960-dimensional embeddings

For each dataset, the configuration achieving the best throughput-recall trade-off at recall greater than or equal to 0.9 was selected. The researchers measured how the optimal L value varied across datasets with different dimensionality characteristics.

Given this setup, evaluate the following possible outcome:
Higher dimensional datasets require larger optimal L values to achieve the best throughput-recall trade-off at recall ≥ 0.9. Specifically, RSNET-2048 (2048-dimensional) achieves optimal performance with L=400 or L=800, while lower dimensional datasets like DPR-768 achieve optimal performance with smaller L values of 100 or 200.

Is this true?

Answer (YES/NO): NO